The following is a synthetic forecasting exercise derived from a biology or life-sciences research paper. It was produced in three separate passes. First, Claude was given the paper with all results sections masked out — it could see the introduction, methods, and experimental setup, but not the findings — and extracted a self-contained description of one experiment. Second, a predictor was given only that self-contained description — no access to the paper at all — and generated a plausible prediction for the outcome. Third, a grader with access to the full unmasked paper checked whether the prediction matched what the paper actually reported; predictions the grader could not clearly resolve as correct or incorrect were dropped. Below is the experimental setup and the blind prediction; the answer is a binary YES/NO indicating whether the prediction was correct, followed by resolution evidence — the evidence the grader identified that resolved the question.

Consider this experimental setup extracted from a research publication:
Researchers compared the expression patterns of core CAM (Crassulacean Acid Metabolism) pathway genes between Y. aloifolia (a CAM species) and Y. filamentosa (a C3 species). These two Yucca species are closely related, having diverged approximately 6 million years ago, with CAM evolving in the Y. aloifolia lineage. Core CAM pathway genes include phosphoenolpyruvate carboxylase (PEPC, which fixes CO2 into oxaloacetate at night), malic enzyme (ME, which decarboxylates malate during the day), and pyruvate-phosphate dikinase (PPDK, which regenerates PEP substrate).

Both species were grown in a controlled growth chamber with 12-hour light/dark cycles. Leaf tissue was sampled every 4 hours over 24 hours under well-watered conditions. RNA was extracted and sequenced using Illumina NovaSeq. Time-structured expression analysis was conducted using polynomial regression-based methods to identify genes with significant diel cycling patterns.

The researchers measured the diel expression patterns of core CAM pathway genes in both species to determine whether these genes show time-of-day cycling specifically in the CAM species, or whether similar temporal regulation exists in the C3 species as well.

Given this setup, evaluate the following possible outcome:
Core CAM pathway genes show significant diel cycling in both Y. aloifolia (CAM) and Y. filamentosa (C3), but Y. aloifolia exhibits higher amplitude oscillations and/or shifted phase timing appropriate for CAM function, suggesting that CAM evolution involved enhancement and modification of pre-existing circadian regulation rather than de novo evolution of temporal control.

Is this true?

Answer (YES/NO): NO